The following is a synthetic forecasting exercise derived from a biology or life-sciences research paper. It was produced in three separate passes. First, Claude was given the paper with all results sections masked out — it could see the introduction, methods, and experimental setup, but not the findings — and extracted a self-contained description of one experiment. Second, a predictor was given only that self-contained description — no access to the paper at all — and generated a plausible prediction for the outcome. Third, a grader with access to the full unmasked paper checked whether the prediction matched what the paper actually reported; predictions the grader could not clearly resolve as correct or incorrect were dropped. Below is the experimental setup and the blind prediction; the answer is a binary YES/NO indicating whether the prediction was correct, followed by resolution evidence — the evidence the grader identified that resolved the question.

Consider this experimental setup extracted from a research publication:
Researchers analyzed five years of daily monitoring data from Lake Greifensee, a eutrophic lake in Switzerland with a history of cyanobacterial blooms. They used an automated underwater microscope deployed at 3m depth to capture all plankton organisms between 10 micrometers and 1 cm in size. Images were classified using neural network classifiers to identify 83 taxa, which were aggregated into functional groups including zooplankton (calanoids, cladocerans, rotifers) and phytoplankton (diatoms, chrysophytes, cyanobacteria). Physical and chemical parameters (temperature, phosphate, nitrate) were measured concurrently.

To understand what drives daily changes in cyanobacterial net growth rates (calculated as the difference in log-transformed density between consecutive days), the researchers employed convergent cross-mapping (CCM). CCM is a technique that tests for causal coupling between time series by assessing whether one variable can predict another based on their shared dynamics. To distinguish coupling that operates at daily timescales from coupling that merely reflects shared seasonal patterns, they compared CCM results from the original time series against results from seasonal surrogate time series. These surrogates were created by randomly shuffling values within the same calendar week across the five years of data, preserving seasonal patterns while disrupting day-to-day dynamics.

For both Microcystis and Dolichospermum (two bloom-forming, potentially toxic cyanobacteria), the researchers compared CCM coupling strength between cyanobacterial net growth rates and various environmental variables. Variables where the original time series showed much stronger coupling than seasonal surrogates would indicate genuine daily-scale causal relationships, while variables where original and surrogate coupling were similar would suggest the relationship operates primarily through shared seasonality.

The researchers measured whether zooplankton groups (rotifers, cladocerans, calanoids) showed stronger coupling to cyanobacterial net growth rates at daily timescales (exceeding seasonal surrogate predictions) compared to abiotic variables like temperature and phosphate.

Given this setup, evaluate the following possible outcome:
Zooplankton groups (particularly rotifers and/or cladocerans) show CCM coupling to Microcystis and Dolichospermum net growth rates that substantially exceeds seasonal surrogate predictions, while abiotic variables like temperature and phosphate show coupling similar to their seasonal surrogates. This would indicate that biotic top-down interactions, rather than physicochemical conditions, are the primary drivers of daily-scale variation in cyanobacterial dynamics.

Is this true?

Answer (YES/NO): YES